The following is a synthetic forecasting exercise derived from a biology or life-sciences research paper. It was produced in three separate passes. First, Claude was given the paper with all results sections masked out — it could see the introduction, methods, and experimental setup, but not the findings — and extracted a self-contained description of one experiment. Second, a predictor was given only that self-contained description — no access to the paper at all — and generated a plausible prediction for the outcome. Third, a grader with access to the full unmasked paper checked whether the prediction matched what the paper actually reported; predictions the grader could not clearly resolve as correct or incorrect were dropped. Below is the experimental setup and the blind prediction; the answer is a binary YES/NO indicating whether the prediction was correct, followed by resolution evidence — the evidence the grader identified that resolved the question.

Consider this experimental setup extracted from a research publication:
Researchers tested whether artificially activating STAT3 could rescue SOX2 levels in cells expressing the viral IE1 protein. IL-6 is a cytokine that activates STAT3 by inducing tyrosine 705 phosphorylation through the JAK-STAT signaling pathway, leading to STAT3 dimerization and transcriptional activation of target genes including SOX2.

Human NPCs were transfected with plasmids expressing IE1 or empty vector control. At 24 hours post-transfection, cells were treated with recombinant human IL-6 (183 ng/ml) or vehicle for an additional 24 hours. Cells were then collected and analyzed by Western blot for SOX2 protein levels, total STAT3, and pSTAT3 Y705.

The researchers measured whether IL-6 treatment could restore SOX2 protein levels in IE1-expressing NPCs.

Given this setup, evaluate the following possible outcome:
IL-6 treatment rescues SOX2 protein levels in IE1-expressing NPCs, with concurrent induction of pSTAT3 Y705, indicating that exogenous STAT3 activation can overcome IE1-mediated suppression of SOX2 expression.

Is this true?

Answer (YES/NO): YES